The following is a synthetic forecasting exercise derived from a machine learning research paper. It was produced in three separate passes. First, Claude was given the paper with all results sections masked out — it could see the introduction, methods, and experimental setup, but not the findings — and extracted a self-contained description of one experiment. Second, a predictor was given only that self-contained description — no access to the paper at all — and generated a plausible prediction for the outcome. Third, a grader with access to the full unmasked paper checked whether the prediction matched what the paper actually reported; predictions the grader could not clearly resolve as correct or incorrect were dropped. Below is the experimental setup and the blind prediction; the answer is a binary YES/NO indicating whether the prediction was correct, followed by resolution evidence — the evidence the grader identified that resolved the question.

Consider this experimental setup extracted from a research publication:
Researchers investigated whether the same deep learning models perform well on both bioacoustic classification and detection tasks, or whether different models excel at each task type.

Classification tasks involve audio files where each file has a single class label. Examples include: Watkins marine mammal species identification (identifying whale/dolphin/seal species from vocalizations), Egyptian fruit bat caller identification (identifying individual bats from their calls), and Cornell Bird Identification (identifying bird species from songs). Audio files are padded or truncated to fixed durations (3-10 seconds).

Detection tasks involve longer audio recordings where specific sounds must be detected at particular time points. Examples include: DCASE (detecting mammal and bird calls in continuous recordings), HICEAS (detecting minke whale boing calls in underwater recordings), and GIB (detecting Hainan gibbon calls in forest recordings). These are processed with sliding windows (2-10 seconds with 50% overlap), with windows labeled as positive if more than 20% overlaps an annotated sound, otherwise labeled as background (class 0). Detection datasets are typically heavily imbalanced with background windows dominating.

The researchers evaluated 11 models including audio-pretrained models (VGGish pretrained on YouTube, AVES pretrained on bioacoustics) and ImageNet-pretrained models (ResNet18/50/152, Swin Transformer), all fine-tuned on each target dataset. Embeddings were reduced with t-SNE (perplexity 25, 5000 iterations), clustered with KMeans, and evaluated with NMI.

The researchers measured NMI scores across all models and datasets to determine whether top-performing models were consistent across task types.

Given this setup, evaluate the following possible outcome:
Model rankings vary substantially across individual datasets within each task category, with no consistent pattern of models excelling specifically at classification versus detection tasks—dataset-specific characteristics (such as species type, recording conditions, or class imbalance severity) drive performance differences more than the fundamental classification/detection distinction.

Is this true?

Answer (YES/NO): NO